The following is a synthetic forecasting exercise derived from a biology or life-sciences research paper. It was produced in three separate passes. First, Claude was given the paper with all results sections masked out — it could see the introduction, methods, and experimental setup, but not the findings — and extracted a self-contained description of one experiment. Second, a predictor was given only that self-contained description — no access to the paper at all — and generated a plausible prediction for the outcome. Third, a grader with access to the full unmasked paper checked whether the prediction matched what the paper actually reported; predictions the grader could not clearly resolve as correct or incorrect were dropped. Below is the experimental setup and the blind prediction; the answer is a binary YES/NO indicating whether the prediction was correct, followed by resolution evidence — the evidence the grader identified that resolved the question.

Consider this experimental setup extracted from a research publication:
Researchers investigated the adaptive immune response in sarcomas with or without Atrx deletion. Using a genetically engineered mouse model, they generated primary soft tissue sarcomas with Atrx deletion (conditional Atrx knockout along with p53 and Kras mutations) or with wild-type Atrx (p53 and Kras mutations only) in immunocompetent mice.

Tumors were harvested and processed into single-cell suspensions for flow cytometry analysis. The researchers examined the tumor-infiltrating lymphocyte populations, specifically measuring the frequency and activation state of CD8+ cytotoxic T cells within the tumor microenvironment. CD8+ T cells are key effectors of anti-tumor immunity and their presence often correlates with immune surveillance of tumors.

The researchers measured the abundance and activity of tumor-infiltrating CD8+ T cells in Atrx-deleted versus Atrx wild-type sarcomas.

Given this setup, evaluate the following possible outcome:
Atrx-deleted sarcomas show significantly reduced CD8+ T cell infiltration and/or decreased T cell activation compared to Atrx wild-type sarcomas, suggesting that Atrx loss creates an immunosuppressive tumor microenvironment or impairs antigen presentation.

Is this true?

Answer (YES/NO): NO